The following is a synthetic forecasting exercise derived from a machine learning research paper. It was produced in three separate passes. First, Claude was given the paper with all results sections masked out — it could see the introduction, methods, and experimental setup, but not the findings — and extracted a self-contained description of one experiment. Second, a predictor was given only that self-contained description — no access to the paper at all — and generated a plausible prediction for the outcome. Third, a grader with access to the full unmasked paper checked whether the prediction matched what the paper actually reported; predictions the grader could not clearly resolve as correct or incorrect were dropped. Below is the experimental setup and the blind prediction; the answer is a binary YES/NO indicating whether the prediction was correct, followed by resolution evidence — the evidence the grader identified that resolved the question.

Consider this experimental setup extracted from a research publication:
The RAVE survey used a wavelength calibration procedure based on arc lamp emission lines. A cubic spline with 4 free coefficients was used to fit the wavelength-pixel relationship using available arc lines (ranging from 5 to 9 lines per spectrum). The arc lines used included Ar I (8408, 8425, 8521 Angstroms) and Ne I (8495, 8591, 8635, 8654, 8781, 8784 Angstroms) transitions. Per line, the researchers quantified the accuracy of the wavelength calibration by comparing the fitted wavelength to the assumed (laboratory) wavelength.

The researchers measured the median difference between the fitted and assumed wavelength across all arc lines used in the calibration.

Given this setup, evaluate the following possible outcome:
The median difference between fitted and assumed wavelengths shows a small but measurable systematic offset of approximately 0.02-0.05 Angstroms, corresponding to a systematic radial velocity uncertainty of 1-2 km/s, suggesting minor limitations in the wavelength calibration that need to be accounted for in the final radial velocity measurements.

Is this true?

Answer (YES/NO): NO